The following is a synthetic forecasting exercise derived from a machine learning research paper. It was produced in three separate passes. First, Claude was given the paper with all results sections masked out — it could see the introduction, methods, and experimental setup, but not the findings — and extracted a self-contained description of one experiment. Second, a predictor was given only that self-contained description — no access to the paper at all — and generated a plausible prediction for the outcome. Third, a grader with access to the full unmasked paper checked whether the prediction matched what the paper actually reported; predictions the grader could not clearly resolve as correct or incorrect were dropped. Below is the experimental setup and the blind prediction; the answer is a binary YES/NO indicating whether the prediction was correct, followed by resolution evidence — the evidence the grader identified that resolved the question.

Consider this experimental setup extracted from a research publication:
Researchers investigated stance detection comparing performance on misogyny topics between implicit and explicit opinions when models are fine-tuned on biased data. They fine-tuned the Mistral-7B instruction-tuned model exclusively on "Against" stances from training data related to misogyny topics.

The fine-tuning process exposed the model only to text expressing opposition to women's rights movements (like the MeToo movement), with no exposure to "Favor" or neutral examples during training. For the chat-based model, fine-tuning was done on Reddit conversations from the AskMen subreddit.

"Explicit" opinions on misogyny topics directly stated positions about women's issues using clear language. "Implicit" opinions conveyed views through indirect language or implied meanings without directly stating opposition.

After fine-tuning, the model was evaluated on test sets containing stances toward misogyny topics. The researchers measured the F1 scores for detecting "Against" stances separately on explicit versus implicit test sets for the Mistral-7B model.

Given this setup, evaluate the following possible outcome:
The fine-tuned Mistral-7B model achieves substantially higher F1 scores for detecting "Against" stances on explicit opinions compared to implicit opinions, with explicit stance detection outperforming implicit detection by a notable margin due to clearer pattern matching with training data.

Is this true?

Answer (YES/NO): YES